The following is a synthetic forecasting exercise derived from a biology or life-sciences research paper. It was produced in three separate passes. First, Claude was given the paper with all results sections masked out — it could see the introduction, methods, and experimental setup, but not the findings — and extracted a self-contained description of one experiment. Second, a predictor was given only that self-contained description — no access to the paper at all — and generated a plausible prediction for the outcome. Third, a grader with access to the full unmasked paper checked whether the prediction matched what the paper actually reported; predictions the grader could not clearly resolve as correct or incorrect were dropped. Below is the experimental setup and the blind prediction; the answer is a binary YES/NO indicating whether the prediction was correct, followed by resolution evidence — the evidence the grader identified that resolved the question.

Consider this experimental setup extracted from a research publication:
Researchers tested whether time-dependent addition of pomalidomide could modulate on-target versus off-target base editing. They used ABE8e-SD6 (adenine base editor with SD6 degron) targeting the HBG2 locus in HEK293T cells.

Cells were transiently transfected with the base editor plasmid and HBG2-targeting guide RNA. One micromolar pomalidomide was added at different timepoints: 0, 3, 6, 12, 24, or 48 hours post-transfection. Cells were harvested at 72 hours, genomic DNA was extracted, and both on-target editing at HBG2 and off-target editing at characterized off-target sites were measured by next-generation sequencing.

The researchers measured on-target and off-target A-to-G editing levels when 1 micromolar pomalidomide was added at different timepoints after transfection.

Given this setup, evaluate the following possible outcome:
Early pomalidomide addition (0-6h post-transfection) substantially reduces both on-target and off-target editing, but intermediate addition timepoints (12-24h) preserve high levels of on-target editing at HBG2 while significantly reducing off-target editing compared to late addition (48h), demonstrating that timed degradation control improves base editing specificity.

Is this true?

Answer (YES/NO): NO